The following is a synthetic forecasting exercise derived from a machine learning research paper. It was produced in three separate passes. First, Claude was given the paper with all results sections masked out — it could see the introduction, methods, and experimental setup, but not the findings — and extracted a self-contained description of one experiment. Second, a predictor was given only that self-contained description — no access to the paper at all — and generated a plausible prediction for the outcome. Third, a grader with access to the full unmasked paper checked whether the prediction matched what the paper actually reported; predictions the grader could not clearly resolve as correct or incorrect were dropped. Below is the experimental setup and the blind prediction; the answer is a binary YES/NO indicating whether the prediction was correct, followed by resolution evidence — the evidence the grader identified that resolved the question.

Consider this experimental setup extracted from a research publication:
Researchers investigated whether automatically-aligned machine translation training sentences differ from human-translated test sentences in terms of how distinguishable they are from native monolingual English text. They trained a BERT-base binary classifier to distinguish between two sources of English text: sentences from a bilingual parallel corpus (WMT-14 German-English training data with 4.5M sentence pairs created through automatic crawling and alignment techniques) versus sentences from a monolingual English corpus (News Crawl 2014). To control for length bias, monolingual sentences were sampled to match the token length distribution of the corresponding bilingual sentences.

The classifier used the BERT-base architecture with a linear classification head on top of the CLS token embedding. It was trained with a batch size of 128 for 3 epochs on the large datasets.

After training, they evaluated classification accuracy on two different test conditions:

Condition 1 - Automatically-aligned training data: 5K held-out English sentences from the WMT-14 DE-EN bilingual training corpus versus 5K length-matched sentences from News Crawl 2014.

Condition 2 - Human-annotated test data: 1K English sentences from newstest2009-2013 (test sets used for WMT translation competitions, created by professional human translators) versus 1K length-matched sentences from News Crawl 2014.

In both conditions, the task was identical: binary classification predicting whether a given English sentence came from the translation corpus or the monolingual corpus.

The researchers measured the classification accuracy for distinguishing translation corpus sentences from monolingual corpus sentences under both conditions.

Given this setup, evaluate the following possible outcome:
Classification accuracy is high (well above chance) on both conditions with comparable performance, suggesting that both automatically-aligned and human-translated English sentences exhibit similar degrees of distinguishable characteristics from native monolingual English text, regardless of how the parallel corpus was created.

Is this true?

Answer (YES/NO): NO